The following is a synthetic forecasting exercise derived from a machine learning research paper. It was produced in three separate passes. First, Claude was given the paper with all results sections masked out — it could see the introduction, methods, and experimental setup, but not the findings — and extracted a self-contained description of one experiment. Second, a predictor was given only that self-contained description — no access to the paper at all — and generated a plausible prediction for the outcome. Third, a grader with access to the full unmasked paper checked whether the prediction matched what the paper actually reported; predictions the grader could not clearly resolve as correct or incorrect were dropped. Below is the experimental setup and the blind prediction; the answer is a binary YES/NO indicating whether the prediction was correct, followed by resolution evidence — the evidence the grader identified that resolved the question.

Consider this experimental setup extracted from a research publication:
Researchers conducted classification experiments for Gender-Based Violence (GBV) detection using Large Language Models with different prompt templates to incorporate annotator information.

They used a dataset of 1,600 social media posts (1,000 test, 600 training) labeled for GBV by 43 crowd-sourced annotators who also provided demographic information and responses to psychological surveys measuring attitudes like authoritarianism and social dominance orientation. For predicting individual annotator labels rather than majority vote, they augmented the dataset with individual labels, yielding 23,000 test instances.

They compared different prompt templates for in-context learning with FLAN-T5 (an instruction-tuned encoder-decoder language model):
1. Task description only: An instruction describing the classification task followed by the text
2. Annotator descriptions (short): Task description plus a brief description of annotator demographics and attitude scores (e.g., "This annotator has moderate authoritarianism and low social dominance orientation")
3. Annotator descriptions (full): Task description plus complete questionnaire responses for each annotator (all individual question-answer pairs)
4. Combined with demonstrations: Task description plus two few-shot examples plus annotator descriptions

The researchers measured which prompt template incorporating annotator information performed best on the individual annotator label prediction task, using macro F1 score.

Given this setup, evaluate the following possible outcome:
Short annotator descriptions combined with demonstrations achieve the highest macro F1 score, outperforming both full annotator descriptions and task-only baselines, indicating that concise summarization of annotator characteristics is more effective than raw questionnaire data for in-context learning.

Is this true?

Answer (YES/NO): NO